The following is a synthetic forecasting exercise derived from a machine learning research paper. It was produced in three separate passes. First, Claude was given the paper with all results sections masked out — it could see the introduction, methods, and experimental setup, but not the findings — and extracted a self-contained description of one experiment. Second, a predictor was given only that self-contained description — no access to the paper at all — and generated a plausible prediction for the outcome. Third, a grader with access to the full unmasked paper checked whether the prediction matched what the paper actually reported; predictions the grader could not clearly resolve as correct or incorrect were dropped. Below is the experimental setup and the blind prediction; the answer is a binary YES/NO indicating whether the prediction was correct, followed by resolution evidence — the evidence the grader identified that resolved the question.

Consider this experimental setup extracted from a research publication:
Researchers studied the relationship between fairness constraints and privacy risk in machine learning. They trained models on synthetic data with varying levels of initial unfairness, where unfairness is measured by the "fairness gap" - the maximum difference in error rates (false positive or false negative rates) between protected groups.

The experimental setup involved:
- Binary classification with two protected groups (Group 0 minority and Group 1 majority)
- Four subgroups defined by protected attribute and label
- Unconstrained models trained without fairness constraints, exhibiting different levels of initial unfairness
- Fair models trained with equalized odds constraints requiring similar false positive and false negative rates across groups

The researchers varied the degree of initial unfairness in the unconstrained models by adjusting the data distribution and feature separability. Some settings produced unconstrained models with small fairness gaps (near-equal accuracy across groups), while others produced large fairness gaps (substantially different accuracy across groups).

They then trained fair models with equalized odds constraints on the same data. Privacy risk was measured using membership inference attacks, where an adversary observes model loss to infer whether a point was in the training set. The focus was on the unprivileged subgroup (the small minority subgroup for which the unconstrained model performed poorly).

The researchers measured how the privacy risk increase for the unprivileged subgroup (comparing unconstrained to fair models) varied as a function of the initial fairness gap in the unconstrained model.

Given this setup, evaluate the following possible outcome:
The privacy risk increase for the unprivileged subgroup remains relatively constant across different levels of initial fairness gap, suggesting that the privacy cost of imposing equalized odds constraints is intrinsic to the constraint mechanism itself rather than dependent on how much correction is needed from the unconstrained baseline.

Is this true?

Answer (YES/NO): NO